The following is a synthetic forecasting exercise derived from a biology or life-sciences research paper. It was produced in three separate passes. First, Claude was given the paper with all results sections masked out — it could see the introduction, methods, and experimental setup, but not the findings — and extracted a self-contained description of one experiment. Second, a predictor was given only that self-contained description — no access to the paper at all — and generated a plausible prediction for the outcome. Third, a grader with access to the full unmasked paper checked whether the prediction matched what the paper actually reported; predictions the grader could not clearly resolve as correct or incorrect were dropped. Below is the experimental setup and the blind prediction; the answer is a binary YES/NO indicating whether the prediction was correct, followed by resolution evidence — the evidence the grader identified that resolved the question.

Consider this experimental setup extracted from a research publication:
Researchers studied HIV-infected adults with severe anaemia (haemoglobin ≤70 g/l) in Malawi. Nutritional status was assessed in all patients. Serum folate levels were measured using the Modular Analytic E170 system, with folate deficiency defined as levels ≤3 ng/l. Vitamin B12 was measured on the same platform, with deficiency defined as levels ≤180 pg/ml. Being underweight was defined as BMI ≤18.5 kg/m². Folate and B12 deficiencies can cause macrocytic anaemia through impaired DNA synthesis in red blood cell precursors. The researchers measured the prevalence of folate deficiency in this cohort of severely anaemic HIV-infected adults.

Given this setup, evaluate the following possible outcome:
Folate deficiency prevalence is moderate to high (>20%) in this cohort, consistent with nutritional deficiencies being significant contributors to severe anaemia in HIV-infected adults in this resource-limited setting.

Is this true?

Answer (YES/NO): NO